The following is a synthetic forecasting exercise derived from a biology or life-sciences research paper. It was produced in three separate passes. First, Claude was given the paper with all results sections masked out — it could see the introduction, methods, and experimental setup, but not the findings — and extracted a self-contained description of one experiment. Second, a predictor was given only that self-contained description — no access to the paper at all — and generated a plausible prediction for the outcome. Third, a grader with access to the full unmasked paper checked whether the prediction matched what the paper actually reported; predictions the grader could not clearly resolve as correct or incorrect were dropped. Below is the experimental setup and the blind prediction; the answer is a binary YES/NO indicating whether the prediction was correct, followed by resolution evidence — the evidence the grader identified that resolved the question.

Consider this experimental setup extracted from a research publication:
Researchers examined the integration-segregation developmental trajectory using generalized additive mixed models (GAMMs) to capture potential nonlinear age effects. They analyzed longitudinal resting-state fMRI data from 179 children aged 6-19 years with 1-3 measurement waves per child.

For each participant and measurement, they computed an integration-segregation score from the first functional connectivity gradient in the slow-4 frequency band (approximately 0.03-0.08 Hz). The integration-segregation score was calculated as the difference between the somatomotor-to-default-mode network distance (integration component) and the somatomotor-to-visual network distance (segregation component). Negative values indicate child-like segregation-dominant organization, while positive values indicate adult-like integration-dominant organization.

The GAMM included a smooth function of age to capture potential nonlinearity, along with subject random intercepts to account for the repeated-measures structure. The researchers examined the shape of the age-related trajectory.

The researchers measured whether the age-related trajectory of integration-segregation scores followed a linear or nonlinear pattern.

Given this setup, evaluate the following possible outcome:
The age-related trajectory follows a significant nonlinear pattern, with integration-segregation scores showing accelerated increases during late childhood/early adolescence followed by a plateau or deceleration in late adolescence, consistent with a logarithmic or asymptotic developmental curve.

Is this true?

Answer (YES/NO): YES